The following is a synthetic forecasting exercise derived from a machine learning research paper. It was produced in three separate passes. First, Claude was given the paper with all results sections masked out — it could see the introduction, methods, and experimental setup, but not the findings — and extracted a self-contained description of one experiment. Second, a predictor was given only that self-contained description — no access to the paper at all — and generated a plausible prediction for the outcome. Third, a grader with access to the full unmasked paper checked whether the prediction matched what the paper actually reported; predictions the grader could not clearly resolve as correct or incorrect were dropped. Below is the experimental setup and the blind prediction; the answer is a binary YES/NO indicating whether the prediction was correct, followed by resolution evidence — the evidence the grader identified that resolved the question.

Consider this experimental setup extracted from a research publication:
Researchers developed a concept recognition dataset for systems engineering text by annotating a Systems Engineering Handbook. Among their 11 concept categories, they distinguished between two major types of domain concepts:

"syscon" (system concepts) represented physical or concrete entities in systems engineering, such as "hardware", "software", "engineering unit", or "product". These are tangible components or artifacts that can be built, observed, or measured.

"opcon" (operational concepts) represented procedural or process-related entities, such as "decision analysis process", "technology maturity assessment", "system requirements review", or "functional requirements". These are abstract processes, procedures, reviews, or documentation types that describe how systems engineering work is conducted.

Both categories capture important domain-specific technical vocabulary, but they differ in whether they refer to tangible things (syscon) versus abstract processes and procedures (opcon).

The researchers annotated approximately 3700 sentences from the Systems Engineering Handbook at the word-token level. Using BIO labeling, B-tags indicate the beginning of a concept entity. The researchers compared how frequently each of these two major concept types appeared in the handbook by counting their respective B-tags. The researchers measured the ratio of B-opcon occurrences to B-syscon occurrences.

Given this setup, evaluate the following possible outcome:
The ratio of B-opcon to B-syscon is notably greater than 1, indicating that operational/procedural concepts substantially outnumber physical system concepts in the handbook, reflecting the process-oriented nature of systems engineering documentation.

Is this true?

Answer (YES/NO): YES